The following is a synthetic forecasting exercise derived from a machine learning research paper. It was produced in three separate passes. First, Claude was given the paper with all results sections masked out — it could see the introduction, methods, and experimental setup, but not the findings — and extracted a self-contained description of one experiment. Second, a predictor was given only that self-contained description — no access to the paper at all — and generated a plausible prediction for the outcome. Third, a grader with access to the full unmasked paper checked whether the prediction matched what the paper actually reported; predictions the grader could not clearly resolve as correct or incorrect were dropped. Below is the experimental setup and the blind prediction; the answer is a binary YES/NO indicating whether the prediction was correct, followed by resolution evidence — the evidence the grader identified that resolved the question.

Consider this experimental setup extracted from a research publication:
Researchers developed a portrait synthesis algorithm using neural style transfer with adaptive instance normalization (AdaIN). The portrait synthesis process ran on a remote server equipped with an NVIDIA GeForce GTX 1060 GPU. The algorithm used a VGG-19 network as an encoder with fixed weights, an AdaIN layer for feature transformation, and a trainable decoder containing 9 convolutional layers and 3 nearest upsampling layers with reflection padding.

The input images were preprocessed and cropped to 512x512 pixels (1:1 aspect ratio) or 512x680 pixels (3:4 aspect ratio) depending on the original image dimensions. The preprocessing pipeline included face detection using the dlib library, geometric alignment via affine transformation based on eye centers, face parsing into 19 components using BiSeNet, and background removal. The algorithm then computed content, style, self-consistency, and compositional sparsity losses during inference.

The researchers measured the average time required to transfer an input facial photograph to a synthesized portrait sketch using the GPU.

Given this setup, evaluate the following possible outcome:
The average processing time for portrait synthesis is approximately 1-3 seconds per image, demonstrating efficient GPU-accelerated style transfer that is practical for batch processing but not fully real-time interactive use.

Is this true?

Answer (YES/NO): NO